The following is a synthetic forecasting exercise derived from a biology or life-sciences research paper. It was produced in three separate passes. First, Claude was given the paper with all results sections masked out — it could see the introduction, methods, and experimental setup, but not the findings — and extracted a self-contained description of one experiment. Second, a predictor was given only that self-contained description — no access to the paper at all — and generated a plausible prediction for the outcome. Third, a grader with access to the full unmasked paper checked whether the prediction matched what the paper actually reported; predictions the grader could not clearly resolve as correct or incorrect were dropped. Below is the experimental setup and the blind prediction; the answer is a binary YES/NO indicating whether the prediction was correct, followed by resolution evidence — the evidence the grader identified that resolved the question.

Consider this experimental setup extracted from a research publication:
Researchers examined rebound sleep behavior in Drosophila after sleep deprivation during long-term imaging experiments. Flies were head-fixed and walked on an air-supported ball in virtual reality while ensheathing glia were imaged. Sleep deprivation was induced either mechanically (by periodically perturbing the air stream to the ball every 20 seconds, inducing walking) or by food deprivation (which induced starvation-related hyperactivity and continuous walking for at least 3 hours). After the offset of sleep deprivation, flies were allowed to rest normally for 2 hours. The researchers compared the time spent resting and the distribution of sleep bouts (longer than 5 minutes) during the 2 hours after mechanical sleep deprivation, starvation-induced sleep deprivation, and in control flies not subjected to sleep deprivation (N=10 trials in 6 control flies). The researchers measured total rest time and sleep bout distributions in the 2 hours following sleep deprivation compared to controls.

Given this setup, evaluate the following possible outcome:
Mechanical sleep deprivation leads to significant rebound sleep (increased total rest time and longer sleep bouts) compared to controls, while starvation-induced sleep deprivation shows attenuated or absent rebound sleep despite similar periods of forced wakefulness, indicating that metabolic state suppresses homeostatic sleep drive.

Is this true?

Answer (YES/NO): NO